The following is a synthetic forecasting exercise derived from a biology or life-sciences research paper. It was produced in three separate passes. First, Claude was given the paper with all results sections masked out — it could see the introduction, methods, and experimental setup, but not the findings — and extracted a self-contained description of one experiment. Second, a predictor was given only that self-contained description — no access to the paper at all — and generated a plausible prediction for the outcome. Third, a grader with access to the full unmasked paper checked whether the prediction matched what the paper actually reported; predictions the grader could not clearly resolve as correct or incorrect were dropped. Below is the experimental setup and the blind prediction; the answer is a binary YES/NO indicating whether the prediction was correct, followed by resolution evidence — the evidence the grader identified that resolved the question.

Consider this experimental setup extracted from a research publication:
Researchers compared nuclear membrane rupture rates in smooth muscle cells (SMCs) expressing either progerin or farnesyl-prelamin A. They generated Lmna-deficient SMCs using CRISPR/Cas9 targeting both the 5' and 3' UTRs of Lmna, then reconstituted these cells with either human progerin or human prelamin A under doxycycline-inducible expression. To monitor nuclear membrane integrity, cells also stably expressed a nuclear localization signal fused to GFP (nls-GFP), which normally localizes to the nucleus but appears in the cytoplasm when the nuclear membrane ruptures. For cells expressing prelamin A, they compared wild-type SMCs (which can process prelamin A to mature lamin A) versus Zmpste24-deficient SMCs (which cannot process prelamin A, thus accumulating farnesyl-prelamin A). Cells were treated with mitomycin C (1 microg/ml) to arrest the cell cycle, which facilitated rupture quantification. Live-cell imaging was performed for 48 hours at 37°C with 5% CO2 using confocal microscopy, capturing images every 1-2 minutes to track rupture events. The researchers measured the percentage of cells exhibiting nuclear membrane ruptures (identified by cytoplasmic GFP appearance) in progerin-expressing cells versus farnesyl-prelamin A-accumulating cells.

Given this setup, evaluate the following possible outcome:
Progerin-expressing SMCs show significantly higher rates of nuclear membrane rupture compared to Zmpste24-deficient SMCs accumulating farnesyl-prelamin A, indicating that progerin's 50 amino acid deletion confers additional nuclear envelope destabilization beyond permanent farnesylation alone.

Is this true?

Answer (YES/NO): NO